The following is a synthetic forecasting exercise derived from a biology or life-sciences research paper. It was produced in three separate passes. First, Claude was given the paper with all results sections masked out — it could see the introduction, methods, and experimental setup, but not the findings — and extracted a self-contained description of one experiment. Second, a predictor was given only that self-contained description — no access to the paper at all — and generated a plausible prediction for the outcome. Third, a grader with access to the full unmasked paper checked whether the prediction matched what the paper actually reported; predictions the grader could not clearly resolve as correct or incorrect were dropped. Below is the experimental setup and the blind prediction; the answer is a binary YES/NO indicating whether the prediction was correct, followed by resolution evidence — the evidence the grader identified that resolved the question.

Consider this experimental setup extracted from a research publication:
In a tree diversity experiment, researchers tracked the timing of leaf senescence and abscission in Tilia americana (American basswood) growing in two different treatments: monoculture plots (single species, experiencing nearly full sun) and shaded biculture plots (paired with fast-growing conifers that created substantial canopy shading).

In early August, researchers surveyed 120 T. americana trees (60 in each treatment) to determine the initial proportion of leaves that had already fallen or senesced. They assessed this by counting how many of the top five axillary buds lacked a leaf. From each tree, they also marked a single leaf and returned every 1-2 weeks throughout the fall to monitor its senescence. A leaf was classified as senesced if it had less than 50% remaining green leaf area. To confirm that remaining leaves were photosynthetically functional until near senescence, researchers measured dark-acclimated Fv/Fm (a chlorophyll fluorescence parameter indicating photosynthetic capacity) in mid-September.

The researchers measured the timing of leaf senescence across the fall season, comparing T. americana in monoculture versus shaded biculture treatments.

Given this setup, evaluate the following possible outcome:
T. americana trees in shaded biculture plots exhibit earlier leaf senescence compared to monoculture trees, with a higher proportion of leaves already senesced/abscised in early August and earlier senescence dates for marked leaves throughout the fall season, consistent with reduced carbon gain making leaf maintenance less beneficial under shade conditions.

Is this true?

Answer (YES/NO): NO